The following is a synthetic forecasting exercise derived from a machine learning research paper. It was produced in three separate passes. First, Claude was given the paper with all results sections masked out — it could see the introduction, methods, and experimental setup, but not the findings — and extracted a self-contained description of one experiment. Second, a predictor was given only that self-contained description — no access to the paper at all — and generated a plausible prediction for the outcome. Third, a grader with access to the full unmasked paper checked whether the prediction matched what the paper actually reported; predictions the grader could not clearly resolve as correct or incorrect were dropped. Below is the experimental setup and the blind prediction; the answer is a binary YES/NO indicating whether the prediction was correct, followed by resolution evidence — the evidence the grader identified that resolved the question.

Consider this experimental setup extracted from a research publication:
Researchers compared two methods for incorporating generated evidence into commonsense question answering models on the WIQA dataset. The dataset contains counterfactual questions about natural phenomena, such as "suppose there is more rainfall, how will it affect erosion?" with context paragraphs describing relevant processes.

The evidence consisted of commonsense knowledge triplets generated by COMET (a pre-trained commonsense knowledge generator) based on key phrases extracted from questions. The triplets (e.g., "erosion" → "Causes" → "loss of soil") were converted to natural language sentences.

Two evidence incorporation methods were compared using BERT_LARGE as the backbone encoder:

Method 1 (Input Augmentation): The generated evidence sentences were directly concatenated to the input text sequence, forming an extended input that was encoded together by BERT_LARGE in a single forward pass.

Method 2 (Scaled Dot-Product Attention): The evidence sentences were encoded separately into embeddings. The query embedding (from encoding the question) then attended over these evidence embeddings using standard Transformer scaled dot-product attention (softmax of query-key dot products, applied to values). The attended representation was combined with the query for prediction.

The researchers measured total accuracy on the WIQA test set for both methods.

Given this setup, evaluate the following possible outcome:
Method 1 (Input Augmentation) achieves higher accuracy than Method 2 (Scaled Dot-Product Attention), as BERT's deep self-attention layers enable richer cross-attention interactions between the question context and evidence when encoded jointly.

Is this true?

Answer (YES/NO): NO